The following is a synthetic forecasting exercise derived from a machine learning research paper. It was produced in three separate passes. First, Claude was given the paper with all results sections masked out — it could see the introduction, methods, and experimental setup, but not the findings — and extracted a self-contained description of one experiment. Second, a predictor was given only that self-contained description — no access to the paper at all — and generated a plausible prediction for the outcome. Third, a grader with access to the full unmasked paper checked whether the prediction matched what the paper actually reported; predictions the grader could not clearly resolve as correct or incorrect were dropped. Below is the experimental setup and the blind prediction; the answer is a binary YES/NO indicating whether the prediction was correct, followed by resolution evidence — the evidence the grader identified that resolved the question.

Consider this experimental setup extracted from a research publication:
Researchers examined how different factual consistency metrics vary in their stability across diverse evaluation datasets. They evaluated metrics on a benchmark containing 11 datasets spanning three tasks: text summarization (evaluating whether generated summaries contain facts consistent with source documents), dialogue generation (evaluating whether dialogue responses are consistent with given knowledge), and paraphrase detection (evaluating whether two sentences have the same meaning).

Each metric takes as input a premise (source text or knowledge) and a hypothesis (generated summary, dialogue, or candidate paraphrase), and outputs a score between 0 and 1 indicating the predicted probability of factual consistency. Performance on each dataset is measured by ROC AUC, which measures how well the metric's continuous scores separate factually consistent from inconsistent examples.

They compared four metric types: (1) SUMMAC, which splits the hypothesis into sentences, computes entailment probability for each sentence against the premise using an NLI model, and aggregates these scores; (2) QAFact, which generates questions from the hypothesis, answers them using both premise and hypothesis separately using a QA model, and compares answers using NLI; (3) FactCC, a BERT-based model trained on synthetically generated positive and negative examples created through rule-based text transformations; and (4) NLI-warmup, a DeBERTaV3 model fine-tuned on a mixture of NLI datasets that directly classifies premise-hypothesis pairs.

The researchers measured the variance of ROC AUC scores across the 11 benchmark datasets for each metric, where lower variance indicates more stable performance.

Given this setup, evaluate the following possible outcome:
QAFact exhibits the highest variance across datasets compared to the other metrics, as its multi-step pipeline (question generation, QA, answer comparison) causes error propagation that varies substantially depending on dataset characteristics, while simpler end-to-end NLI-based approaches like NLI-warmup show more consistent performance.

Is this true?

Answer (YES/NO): NO